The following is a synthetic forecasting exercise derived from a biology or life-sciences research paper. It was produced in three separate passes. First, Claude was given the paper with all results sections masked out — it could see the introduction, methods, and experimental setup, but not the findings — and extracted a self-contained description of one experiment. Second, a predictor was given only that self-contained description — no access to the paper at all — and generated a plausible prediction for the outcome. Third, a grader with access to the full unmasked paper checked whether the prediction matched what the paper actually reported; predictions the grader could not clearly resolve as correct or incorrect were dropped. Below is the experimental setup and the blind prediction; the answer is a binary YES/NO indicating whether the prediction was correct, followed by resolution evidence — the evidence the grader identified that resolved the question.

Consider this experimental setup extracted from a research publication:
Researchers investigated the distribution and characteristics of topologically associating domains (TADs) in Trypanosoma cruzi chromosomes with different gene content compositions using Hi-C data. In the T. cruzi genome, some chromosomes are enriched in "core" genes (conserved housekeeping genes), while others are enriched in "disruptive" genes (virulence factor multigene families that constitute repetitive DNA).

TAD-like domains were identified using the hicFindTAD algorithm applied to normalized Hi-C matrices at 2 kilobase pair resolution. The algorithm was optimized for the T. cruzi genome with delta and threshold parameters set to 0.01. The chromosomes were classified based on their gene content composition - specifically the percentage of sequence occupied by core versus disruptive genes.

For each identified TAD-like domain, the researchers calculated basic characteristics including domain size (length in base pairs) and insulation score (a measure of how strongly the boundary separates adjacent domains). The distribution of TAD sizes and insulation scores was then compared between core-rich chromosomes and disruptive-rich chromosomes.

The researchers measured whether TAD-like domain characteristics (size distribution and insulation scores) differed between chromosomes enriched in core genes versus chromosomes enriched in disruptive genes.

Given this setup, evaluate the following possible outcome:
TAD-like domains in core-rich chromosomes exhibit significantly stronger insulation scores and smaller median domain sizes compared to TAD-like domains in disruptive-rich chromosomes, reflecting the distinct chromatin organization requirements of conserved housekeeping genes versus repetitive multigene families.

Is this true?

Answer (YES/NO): NO